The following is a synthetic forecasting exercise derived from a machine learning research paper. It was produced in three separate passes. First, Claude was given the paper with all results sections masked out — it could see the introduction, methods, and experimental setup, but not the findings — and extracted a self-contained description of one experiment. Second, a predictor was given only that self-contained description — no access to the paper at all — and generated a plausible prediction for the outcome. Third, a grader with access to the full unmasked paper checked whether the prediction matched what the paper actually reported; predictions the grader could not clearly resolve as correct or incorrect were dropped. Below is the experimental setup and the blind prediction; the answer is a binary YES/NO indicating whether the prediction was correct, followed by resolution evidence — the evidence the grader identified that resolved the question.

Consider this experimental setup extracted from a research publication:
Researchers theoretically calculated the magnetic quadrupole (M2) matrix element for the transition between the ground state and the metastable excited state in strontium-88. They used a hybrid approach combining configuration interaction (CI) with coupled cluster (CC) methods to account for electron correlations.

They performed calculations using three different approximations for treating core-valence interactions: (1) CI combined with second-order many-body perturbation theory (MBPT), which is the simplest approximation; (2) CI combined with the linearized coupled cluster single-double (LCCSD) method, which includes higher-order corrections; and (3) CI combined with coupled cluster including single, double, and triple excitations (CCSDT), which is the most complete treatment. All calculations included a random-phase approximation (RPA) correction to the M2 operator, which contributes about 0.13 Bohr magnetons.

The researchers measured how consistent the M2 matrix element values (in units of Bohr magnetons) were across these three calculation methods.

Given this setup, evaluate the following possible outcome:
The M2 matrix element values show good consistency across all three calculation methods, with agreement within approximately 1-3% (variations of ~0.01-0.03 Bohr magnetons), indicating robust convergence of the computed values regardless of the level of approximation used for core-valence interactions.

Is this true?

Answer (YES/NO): NO